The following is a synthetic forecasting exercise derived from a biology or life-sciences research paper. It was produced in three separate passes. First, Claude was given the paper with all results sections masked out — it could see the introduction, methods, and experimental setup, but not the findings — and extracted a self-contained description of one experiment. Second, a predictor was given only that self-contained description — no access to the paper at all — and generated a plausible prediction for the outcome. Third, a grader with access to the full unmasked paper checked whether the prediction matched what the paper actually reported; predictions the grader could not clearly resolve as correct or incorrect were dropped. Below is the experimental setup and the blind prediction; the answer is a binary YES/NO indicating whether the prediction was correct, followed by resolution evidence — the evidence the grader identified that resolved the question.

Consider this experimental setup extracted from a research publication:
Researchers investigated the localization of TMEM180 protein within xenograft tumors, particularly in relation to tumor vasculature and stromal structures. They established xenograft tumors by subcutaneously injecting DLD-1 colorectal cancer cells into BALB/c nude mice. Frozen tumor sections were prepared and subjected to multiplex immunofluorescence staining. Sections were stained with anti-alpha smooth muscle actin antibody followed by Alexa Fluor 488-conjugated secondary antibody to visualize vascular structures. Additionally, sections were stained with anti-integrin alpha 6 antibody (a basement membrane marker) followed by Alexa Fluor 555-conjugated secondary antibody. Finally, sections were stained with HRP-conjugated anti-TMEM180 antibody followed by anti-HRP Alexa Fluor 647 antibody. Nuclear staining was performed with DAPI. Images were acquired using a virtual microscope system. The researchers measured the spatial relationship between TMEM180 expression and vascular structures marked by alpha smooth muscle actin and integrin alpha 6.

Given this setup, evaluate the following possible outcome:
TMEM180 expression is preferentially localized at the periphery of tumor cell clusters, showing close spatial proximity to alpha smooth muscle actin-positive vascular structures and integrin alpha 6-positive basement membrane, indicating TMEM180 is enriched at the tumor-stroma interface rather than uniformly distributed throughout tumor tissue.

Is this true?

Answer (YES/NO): NO